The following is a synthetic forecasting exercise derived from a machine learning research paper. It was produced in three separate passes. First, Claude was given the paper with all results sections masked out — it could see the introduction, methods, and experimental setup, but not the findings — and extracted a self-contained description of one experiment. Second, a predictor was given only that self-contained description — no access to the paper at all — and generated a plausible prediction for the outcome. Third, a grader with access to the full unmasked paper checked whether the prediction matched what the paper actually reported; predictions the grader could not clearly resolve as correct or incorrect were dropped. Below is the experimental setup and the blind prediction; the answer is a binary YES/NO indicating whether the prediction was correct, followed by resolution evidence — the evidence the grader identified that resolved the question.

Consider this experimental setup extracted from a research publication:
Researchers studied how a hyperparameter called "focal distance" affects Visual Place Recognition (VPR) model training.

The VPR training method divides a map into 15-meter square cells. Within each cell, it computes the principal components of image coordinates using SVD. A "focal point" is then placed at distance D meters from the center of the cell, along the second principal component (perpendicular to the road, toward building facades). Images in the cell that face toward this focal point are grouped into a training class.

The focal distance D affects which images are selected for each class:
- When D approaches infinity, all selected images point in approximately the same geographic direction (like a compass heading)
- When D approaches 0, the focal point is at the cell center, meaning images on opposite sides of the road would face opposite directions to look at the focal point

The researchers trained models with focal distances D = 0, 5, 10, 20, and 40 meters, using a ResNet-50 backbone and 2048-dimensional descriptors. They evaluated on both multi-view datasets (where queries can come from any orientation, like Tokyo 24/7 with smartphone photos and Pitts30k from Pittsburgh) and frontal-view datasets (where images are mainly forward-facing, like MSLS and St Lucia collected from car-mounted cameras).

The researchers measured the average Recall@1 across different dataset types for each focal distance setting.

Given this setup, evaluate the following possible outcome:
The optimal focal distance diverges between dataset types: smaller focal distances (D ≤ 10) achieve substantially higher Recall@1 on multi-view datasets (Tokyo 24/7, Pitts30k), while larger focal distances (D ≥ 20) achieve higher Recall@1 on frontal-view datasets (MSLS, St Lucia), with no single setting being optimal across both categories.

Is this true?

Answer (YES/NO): NO